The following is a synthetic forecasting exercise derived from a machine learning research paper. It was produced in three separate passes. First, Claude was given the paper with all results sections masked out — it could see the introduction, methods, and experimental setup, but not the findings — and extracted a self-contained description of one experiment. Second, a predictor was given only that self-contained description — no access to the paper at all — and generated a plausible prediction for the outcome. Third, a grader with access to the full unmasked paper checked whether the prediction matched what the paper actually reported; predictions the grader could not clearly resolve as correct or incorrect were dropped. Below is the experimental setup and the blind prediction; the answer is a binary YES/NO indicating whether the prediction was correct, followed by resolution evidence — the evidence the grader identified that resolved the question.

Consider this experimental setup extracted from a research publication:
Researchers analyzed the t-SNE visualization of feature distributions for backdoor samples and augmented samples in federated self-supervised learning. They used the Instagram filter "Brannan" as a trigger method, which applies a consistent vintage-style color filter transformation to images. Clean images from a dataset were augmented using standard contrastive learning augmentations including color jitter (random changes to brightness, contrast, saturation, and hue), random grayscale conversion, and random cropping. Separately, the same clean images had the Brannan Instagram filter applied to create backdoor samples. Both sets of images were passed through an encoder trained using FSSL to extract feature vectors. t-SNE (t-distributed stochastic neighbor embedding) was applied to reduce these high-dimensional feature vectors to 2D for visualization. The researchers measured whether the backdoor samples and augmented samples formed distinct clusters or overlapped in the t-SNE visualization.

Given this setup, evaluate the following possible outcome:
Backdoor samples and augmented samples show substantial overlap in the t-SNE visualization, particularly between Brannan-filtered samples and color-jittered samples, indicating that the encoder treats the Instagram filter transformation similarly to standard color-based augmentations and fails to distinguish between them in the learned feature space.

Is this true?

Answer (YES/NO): YES